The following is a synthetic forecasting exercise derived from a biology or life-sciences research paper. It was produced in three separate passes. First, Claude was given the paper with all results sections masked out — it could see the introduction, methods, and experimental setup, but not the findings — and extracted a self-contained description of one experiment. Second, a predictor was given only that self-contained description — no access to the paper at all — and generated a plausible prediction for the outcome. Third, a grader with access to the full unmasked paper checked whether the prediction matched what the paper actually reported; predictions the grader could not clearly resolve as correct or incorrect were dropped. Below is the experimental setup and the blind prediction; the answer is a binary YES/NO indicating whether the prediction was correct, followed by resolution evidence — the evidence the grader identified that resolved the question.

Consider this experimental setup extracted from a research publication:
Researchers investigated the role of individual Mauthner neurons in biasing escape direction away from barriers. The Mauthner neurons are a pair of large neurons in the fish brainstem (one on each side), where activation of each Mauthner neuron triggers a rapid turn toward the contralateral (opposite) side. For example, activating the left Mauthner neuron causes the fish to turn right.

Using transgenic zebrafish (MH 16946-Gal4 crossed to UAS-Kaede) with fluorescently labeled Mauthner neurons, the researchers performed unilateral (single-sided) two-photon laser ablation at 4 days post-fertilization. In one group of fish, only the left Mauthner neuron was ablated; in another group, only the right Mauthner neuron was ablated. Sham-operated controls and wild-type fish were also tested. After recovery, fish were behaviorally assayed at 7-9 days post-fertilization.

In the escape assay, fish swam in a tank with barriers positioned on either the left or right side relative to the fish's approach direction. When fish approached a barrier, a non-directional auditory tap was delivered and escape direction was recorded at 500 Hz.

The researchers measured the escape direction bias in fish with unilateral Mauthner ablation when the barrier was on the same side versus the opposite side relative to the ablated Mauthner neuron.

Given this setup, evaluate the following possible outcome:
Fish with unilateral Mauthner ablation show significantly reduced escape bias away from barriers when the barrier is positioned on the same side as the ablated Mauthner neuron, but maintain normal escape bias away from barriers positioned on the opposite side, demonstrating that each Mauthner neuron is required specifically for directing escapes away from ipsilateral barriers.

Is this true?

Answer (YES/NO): NO